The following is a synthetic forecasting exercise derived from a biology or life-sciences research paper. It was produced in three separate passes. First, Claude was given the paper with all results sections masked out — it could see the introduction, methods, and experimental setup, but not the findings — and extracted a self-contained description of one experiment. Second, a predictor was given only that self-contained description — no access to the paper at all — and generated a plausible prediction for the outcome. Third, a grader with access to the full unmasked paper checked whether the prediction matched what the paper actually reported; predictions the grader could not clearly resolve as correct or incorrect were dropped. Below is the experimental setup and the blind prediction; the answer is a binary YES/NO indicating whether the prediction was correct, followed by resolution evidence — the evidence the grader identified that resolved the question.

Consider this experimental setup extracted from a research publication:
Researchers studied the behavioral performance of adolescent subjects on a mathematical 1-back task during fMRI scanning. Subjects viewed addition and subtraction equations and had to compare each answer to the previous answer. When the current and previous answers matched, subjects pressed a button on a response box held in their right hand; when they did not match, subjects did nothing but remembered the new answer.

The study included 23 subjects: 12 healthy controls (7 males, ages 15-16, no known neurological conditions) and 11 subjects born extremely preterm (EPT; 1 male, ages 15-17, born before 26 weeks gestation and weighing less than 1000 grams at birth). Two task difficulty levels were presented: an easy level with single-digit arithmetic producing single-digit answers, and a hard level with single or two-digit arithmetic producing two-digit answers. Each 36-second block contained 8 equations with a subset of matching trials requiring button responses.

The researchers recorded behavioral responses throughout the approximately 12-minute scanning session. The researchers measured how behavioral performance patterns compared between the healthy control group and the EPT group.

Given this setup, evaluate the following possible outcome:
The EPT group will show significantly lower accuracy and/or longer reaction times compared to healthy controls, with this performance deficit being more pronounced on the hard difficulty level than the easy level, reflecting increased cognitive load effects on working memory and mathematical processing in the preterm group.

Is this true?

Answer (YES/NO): NO